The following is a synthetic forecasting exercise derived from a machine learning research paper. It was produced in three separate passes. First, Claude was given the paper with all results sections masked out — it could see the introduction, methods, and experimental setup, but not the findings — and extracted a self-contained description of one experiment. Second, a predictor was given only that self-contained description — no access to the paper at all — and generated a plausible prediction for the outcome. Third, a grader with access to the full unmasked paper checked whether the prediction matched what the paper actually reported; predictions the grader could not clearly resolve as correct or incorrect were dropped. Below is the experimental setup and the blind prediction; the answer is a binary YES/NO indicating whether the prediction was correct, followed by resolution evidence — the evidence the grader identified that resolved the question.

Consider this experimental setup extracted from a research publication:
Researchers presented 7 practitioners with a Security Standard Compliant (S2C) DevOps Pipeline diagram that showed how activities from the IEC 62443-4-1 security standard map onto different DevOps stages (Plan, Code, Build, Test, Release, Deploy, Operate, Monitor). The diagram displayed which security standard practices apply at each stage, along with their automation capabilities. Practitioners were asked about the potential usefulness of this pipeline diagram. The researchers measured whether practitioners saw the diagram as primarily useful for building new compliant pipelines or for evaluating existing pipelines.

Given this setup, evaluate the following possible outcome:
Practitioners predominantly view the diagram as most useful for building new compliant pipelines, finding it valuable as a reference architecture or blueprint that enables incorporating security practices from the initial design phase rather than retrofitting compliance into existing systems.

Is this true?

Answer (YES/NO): NO